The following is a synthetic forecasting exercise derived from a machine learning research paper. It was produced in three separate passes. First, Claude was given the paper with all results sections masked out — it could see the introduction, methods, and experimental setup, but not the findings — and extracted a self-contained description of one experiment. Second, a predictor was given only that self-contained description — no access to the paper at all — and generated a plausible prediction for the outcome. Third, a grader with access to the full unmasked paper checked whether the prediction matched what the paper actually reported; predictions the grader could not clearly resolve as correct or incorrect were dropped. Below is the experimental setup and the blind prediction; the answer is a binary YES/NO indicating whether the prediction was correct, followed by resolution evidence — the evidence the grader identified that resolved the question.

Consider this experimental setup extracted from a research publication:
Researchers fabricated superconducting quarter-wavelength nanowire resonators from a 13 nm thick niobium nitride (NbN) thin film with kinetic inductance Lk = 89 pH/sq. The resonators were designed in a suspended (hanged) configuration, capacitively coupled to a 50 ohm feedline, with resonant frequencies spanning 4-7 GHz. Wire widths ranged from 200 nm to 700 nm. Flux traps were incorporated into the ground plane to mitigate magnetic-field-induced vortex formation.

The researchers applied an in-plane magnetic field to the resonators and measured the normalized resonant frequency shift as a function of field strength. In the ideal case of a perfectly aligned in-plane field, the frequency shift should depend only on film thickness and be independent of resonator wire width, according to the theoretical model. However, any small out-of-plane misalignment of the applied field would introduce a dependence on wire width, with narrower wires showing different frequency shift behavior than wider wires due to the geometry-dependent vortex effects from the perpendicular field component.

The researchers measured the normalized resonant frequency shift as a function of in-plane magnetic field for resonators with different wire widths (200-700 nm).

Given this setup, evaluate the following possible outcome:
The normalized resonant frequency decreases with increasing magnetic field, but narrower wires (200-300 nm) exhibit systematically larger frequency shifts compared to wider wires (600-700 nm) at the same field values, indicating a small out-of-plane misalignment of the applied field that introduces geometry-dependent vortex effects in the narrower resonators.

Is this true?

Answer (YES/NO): NO